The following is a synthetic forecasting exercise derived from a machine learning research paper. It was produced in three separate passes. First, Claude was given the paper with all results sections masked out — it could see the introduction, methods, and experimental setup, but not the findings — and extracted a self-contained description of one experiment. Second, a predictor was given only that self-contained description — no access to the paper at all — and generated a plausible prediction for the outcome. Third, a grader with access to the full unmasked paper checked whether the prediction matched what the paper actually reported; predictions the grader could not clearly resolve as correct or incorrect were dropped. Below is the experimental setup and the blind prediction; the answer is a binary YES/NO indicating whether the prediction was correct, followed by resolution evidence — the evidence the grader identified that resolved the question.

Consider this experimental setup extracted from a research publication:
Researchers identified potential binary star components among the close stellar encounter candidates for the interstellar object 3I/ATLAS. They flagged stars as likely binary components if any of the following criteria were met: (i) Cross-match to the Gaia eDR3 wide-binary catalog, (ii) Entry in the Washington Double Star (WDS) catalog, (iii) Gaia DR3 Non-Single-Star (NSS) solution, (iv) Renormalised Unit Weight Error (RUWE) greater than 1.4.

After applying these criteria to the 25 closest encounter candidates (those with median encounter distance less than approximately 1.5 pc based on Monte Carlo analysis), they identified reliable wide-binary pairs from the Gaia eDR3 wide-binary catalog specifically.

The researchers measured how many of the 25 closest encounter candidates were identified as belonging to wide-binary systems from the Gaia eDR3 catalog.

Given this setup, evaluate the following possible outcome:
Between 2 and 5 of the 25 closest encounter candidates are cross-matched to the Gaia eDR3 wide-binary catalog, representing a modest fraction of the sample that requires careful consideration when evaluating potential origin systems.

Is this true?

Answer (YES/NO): YES